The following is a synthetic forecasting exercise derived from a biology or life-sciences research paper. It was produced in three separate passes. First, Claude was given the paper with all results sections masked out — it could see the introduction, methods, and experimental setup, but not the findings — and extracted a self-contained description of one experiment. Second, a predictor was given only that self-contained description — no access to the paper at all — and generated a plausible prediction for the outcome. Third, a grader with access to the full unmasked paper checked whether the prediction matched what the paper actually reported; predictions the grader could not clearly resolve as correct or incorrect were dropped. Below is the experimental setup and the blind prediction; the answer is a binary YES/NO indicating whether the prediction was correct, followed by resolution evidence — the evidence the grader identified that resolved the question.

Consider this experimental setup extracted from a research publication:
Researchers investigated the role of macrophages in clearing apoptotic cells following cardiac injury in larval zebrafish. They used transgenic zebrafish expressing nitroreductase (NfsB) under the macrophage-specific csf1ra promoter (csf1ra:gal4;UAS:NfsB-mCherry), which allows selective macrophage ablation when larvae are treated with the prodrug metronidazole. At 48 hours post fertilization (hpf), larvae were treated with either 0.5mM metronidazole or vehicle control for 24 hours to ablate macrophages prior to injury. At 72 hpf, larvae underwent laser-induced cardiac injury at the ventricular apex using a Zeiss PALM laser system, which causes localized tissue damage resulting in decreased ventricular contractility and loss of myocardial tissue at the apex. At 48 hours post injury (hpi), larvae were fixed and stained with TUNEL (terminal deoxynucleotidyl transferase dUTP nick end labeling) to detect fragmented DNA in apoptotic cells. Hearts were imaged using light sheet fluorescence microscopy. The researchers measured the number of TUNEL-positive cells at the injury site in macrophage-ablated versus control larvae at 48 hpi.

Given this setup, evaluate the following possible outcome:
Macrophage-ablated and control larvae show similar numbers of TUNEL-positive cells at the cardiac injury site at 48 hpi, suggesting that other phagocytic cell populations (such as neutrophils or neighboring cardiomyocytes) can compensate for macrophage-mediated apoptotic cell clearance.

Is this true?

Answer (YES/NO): YES